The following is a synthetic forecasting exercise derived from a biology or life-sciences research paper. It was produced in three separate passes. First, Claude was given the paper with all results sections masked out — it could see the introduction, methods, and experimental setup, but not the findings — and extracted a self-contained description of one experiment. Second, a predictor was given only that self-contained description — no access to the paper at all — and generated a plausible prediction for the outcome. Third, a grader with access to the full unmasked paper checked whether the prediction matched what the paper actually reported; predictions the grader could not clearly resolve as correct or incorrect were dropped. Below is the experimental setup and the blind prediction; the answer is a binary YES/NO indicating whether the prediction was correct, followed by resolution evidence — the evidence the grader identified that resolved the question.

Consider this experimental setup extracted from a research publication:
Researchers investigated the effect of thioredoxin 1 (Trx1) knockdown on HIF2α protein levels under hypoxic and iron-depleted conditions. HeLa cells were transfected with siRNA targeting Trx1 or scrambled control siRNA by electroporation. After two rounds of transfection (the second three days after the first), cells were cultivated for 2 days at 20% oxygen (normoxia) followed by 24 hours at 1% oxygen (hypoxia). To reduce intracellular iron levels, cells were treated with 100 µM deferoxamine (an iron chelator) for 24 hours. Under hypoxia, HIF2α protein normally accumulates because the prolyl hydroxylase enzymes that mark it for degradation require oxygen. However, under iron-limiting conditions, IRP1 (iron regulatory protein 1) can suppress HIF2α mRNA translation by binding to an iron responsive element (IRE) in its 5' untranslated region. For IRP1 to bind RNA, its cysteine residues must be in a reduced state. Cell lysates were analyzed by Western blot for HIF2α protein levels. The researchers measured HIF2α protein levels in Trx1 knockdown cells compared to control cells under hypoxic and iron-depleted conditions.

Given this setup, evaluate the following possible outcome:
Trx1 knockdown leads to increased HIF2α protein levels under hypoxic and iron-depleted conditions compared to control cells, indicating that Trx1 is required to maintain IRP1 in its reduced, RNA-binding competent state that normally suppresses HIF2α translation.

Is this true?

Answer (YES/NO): YES